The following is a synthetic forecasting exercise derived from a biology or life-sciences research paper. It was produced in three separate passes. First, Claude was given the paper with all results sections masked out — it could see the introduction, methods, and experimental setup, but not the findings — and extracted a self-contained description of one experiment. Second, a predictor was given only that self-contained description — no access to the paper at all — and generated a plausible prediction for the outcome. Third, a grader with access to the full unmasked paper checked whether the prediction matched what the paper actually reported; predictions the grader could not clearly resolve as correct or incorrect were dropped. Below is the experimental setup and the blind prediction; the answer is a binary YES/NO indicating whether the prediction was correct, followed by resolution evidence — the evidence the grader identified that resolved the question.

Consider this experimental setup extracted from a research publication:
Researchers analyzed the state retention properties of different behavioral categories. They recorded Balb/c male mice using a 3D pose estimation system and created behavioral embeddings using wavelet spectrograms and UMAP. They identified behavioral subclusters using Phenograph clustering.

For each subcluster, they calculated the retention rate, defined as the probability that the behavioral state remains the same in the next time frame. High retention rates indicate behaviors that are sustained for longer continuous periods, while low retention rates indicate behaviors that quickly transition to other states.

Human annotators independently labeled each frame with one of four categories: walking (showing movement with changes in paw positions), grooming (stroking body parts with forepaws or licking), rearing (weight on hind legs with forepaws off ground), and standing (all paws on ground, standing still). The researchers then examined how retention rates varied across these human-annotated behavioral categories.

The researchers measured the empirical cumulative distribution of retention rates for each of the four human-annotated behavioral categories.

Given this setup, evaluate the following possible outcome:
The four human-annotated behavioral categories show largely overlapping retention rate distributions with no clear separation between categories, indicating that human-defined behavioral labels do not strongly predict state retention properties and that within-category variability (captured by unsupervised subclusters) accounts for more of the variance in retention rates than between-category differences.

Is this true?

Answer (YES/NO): NO